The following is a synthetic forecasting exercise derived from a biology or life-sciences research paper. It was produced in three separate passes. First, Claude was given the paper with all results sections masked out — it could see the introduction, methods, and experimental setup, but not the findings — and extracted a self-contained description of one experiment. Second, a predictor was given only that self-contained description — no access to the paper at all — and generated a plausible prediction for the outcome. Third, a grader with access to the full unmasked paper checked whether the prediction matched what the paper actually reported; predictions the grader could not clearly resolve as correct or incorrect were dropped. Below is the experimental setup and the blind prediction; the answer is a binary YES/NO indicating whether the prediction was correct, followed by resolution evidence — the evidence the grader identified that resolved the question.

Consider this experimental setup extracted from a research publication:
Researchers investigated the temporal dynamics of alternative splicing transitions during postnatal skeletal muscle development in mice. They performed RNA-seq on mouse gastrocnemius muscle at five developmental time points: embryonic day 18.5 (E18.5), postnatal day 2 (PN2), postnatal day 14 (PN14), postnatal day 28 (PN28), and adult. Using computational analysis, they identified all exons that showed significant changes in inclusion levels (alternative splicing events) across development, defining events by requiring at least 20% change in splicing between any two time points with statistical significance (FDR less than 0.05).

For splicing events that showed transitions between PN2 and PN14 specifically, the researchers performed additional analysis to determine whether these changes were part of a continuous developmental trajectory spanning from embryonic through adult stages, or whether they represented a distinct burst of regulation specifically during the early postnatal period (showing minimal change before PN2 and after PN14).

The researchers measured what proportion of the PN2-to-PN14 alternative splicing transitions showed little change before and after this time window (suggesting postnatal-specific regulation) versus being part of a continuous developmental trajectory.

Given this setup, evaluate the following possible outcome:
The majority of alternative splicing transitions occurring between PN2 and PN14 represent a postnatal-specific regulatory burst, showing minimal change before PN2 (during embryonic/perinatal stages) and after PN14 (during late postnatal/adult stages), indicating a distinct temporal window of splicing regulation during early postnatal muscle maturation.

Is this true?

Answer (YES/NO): YES